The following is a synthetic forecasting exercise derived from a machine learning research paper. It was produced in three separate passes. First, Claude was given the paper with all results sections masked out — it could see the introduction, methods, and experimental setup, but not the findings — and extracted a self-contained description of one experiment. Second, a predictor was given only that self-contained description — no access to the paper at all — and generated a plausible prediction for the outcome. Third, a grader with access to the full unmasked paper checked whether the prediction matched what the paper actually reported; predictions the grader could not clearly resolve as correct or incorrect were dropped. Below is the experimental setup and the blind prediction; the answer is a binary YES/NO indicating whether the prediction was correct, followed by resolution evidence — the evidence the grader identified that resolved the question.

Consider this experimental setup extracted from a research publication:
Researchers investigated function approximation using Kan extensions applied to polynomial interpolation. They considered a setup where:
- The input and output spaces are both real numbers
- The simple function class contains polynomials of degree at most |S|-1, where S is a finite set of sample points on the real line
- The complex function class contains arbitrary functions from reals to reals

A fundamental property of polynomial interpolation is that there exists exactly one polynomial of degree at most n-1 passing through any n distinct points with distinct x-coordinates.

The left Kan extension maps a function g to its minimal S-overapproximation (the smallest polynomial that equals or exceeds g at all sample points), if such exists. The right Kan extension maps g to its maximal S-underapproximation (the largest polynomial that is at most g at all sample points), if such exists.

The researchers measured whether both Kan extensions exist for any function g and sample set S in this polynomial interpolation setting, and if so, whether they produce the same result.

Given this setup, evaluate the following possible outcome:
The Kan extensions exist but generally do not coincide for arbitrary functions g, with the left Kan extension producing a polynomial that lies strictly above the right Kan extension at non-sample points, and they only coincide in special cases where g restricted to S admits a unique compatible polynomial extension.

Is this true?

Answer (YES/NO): NO